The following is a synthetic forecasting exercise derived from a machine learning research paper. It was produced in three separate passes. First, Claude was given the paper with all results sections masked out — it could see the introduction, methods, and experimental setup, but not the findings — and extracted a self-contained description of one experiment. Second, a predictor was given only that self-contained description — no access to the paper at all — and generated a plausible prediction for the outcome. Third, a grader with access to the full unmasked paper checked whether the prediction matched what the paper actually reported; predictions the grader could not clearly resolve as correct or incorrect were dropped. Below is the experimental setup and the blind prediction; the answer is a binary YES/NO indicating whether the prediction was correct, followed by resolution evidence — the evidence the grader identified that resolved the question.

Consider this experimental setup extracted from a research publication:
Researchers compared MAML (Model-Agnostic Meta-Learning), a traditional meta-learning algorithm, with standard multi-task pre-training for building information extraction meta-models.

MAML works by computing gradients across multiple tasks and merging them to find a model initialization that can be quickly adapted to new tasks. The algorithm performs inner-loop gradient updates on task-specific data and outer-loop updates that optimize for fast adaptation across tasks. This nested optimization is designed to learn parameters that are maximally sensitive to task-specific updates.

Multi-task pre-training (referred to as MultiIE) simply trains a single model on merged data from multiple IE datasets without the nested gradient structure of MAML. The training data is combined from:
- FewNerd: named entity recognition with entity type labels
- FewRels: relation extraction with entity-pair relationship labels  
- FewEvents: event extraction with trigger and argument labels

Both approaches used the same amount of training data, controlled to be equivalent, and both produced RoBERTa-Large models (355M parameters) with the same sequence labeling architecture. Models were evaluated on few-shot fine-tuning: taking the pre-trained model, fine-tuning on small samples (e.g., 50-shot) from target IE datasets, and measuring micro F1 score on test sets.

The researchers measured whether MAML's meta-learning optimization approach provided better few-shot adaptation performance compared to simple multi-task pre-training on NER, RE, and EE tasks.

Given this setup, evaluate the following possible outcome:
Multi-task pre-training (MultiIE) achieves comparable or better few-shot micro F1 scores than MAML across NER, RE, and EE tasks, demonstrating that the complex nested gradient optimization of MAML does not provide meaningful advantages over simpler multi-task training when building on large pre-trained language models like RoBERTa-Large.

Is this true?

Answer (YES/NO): NO